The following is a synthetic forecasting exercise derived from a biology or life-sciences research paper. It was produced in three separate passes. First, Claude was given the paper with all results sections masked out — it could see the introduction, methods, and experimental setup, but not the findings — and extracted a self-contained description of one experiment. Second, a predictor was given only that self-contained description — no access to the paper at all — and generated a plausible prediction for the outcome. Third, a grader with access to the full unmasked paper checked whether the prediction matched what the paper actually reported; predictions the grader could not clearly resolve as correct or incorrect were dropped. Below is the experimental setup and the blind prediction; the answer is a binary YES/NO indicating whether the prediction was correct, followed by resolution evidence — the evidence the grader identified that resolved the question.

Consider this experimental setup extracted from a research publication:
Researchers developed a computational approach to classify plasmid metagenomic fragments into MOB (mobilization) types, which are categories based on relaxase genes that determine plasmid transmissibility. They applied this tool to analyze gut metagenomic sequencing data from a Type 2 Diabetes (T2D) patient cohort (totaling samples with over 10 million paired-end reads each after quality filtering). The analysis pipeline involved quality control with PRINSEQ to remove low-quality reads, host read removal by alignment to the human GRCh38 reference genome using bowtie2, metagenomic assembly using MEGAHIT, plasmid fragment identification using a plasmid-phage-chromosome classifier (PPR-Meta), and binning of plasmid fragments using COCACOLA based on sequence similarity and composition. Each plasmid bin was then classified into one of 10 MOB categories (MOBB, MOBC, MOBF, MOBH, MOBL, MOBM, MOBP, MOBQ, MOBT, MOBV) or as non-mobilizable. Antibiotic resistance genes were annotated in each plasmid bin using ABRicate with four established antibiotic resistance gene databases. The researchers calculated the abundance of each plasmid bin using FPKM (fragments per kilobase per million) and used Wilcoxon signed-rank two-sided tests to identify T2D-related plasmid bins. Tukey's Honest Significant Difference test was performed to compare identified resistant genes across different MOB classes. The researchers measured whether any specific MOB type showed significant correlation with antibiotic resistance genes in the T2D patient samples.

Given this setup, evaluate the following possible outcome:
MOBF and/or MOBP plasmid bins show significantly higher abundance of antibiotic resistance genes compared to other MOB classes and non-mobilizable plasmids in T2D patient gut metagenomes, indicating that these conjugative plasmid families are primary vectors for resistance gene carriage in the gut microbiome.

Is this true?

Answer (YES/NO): YES